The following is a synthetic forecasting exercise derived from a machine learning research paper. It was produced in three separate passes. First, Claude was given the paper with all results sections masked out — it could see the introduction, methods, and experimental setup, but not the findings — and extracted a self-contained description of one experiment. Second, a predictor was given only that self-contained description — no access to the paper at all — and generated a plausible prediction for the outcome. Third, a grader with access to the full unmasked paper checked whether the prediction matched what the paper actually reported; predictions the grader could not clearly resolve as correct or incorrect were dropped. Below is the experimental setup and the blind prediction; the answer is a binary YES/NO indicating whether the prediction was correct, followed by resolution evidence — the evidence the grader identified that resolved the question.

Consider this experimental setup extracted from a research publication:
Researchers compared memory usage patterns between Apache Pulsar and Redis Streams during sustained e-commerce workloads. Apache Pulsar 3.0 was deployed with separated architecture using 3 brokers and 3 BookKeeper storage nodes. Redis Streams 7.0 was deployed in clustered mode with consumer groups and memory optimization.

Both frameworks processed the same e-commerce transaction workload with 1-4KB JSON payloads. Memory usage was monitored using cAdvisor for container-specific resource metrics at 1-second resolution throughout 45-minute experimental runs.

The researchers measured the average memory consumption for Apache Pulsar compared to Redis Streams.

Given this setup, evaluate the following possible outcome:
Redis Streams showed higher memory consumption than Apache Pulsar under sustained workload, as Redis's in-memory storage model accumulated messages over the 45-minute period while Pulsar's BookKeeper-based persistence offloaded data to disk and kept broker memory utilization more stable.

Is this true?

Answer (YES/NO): YES